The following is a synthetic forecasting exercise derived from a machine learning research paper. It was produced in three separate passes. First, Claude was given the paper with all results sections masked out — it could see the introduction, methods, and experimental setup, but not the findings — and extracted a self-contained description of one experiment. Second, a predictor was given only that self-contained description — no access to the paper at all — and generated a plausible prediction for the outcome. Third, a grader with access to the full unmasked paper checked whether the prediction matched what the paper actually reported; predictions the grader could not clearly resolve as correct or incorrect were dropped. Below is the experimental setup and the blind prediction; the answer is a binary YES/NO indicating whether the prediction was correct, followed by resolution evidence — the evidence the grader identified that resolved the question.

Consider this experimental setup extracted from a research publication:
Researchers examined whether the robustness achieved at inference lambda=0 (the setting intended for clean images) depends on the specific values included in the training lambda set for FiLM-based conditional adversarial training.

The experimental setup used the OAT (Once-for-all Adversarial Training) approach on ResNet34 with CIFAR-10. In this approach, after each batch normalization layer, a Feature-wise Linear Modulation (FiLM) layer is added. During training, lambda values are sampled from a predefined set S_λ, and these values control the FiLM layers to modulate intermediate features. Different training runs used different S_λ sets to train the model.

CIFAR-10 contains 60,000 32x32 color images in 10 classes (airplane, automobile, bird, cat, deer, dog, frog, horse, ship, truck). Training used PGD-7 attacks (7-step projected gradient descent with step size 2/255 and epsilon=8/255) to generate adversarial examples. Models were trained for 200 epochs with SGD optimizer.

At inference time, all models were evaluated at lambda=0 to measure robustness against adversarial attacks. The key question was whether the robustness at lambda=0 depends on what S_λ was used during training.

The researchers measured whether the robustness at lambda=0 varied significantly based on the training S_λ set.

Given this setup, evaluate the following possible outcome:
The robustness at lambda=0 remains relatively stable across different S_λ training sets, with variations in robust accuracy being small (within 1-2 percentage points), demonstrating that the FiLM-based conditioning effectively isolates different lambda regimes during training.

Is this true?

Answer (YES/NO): NO